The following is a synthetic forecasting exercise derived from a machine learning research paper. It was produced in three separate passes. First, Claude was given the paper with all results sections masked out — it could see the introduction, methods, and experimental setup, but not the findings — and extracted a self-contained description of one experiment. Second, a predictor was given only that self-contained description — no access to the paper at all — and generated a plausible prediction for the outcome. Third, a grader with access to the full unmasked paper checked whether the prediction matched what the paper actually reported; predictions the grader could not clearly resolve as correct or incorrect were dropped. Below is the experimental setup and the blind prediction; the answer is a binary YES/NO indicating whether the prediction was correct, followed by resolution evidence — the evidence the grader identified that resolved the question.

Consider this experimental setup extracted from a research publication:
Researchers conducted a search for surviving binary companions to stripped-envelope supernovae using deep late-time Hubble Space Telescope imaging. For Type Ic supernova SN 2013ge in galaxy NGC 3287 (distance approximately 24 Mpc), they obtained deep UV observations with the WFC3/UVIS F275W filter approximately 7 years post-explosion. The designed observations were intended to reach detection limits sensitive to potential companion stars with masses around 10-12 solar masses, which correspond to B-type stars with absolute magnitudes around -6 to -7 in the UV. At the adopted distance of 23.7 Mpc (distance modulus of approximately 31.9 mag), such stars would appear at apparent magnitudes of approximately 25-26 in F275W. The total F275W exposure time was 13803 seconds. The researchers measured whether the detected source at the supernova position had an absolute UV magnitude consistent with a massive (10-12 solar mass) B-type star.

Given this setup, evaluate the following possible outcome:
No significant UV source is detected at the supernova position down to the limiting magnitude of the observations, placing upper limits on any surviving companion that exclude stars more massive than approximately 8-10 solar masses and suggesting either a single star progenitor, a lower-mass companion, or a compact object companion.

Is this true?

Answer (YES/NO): NO